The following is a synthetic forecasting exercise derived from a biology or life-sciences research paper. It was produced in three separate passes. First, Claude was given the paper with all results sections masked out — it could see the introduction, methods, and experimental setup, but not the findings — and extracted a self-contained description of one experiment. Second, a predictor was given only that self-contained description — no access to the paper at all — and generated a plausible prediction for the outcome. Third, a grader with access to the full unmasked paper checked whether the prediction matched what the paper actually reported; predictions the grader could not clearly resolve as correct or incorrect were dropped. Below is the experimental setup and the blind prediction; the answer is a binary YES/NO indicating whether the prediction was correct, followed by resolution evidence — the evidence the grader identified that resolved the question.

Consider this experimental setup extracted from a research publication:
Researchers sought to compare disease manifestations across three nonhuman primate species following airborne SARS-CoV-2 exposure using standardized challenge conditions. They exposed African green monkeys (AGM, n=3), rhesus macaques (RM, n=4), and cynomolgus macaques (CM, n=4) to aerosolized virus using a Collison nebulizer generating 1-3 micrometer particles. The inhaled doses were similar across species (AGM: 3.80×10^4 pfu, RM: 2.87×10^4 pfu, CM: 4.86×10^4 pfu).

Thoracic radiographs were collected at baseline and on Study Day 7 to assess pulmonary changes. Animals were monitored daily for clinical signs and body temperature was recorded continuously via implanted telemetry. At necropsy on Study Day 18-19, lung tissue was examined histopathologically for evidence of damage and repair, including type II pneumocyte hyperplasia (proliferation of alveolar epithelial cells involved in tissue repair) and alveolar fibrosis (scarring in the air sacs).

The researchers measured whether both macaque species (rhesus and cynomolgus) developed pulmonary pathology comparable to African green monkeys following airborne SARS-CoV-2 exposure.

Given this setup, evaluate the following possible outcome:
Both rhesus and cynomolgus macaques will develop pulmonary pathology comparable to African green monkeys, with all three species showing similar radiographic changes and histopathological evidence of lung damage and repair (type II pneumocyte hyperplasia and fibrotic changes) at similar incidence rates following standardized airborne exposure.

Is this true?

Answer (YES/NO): NO